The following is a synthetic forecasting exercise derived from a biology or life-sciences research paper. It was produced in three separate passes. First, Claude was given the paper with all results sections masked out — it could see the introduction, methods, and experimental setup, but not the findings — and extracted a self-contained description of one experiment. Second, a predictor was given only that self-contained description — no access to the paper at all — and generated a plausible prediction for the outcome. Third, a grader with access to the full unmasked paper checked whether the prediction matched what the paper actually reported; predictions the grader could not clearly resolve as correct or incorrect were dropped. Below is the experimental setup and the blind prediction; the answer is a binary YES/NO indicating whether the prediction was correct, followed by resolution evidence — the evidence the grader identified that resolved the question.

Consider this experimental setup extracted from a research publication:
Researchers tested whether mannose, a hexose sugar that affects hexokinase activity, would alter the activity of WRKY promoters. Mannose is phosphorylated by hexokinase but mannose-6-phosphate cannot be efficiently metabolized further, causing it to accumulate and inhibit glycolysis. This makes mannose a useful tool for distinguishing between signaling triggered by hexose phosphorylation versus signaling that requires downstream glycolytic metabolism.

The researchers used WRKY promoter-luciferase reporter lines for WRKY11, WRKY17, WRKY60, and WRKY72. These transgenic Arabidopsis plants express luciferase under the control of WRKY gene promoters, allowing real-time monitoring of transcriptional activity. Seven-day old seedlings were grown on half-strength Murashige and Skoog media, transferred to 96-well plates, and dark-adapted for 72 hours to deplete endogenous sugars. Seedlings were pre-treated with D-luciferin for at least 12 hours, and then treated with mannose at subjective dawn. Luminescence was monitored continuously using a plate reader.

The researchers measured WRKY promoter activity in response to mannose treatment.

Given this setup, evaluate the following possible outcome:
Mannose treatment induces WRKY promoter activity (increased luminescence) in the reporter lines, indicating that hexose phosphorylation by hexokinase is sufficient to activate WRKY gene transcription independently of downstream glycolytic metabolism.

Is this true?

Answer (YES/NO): NO